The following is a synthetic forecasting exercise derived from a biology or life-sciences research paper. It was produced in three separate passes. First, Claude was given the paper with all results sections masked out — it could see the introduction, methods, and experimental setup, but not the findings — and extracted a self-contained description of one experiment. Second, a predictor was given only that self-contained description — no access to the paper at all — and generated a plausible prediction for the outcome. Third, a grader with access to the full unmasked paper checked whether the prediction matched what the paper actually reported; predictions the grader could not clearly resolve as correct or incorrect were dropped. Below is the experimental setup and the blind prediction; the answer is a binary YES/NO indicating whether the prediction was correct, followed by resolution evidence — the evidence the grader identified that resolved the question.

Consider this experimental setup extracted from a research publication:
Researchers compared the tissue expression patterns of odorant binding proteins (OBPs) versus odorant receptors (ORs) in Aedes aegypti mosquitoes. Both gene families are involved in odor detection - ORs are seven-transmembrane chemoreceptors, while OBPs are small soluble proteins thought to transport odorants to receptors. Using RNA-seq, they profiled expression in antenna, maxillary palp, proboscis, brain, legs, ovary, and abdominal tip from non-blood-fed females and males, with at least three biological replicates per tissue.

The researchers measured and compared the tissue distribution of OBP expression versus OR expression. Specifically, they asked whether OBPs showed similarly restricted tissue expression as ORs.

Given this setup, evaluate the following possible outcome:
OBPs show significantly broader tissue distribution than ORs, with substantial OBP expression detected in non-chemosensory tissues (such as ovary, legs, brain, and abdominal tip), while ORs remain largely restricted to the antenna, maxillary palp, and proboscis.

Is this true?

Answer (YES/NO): YES